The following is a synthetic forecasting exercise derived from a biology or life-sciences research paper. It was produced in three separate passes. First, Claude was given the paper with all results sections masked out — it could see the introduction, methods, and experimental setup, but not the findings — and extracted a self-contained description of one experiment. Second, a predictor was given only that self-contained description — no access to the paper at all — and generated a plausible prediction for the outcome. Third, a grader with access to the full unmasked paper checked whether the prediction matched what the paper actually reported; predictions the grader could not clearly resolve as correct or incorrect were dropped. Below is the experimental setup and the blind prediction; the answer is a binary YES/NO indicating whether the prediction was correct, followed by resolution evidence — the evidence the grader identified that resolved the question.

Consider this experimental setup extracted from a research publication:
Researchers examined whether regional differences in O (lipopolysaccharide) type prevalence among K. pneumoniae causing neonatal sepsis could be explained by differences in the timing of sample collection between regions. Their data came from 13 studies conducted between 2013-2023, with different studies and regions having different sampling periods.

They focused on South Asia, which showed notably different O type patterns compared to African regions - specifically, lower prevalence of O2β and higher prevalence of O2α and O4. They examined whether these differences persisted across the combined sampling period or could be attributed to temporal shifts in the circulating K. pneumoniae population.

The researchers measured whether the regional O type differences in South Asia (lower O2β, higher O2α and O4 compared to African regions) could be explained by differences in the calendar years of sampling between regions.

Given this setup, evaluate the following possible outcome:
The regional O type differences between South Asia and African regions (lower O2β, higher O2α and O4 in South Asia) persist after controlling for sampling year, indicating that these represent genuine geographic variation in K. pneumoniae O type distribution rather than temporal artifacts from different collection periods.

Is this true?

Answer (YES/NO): YES